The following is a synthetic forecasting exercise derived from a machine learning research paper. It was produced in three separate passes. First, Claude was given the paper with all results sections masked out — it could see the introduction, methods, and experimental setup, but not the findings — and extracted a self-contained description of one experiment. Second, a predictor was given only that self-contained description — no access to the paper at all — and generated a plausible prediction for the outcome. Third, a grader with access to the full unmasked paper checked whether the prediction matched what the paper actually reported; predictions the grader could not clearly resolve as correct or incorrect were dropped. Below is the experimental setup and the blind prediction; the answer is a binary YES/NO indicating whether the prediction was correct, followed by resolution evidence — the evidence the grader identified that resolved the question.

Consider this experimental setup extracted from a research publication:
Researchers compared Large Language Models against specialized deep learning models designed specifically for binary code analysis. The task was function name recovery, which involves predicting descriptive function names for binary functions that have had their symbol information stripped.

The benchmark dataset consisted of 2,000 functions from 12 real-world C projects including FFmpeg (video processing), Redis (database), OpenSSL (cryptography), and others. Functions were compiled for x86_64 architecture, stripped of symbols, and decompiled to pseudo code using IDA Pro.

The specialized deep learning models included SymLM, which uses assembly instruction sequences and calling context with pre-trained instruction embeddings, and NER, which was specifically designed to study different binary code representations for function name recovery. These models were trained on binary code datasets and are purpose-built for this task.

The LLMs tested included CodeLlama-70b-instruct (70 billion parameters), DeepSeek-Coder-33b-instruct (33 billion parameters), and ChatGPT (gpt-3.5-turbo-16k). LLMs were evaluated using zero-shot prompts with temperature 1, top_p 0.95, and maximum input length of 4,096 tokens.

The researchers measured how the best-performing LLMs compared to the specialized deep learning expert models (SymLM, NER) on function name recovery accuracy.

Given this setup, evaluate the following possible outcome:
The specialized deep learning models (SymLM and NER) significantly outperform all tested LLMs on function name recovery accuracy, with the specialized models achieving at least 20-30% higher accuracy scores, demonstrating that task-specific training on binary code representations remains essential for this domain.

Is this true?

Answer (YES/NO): NO